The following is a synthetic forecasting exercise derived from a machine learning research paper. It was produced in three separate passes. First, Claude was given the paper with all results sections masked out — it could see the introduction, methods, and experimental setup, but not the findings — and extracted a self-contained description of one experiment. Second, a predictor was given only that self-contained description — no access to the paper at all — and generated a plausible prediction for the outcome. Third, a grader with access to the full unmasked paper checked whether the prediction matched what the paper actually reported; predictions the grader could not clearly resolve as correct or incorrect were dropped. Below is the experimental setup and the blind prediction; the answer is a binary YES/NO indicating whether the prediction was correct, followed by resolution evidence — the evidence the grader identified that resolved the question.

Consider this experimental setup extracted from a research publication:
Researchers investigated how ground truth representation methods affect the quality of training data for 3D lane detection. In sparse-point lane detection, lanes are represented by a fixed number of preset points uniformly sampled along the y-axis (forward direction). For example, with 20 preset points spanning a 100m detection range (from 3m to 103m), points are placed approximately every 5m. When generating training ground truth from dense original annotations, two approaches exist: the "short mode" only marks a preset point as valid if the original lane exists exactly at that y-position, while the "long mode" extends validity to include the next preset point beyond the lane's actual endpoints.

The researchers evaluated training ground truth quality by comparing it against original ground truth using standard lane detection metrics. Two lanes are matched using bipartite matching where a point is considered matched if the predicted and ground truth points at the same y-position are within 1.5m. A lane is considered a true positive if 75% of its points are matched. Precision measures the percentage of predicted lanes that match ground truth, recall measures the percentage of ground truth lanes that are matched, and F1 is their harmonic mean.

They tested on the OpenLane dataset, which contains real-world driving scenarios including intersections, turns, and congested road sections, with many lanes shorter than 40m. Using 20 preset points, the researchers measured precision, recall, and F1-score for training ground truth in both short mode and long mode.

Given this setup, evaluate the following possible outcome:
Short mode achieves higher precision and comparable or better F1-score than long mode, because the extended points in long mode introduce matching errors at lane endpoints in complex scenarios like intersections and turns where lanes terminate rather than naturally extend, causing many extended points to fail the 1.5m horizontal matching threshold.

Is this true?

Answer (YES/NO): NO